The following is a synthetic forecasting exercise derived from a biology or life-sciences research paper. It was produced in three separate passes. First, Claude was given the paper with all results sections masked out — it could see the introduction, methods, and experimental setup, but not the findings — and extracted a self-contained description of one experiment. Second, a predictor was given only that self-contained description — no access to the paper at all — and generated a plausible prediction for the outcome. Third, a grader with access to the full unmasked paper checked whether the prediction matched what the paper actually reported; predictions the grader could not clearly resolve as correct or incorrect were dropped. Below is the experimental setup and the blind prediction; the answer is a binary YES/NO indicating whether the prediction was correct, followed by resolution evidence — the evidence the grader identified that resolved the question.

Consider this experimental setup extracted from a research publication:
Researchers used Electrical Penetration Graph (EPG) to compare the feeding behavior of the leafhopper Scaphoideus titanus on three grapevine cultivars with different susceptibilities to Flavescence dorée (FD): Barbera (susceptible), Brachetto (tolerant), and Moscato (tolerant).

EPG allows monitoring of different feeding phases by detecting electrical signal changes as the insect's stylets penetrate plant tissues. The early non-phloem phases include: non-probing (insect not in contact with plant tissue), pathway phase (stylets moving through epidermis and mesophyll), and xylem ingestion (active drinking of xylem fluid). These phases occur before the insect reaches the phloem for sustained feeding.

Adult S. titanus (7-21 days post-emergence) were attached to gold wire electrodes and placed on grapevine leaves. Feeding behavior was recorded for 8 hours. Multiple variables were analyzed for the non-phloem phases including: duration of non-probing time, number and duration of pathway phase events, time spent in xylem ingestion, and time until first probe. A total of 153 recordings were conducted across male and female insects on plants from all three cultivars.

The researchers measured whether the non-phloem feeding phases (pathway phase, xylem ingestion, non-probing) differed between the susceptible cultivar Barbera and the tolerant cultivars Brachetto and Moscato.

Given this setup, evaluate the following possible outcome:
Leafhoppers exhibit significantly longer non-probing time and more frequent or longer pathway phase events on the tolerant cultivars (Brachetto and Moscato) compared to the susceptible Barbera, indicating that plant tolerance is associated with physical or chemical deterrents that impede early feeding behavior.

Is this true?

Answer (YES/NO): NO